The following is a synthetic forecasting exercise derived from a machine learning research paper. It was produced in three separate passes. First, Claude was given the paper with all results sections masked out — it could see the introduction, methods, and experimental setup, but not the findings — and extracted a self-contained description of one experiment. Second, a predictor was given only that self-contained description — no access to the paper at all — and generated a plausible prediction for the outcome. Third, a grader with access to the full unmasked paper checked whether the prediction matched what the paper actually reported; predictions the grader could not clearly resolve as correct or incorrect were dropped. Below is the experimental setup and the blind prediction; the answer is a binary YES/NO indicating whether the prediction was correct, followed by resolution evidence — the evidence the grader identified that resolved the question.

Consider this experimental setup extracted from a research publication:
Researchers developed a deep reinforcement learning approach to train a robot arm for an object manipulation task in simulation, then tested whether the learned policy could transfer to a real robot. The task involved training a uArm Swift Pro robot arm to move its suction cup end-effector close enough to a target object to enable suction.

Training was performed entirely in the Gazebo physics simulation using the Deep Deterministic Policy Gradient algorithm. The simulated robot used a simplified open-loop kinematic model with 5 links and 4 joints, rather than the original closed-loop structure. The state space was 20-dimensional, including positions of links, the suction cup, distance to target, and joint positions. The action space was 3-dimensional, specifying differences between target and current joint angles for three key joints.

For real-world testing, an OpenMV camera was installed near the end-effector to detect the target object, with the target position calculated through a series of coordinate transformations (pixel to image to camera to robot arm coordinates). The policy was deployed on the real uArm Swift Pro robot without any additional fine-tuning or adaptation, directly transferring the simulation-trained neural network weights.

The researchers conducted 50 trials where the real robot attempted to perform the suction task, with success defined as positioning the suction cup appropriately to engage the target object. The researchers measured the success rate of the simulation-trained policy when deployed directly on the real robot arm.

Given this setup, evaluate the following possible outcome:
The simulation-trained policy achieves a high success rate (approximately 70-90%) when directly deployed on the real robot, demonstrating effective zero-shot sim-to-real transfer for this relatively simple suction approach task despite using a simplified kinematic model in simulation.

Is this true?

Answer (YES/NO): YES